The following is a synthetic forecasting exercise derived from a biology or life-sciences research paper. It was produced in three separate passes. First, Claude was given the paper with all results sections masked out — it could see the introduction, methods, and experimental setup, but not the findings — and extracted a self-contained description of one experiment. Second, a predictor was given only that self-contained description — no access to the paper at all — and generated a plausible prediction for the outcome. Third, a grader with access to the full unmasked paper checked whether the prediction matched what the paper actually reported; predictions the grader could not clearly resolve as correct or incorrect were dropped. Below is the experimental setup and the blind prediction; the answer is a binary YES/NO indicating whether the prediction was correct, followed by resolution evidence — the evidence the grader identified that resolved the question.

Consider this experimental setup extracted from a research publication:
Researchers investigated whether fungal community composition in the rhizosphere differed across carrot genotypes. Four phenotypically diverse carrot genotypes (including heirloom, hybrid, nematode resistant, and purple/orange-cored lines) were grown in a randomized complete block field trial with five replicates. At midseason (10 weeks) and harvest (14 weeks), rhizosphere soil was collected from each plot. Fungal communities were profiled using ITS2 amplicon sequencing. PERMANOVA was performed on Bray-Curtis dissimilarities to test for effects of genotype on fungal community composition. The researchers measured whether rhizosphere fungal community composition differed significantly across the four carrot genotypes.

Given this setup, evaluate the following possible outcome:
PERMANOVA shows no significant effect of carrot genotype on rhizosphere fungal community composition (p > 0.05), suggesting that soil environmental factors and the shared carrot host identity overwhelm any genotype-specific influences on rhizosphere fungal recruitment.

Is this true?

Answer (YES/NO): NO